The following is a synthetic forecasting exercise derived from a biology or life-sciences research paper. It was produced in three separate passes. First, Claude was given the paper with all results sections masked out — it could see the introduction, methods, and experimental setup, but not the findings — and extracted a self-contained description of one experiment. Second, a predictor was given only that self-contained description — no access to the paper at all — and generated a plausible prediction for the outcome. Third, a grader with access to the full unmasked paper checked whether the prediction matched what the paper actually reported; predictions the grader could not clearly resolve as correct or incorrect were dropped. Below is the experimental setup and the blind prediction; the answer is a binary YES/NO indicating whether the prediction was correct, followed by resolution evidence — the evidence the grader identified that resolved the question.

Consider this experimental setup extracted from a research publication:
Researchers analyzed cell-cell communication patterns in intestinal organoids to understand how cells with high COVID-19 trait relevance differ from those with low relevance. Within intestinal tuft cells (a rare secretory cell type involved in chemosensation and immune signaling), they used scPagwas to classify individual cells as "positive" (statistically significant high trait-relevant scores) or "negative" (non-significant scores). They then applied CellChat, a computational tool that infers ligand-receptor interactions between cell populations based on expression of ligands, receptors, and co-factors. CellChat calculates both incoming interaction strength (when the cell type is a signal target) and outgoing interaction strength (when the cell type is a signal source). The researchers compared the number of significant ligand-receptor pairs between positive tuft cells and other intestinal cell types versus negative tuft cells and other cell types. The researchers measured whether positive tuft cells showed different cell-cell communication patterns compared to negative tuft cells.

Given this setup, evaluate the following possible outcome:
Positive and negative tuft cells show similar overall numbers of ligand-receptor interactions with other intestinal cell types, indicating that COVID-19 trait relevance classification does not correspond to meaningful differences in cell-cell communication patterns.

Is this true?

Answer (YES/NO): NO